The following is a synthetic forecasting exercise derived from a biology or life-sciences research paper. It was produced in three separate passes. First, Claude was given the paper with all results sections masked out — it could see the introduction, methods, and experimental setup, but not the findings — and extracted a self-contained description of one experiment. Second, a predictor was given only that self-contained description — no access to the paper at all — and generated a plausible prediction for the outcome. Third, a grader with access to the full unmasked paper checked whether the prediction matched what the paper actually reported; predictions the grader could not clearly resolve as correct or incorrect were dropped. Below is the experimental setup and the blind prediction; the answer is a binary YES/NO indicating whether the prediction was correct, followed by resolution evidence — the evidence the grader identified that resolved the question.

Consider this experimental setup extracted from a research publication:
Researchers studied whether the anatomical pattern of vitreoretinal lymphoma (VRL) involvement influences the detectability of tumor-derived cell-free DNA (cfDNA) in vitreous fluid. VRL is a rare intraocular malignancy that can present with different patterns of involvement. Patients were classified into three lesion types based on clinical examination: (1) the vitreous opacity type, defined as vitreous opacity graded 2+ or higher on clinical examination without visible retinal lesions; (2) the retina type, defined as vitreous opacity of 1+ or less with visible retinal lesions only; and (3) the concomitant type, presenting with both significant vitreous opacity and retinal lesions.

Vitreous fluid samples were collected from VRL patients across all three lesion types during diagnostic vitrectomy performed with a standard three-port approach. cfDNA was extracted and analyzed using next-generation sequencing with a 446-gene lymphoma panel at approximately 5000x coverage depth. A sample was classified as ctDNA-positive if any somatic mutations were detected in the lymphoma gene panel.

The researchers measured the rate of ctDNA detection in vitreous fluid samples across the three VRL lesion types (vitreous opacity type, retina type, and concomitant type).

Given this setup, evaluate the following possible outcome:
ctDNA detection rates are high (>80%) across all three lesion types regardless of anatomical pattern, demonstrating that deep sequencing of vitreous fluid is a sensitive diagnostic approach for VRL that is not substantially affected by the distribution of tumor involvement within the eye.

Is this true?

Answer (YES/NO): YES